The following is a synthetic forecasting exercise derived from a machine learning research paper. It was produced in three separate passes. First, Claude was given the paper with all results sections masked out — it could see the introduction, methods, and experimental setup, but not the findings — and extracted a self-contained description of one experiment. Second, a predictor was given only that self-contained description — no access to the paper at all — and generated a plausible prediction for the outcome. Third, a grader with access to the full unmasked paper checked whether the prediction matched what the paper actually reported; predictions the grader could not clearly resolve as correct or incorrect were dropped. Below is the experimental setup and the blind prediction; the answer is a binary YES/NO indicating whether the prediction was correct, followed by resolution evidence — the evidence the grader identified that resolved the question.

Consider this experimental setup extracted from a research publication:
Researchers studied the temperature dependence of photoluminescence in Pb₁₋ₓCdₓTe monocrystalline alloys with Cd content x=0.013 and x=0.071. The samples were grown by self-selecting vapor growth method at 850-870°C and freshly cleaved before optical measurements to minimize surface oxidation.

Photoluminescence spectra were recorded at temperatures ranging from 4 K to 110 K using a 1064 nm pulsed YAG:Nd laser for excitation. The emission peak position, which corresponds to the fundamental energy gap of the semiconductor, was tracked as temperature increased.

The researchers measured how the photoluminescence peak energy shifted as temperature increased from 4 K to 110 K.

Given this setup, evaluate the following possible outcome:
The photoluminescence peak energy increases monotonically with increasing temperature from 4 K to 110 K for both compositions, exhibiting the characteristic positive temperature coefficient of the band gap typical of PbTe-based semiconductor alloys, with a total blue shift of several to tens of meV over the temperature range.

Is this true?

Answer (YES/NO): YES